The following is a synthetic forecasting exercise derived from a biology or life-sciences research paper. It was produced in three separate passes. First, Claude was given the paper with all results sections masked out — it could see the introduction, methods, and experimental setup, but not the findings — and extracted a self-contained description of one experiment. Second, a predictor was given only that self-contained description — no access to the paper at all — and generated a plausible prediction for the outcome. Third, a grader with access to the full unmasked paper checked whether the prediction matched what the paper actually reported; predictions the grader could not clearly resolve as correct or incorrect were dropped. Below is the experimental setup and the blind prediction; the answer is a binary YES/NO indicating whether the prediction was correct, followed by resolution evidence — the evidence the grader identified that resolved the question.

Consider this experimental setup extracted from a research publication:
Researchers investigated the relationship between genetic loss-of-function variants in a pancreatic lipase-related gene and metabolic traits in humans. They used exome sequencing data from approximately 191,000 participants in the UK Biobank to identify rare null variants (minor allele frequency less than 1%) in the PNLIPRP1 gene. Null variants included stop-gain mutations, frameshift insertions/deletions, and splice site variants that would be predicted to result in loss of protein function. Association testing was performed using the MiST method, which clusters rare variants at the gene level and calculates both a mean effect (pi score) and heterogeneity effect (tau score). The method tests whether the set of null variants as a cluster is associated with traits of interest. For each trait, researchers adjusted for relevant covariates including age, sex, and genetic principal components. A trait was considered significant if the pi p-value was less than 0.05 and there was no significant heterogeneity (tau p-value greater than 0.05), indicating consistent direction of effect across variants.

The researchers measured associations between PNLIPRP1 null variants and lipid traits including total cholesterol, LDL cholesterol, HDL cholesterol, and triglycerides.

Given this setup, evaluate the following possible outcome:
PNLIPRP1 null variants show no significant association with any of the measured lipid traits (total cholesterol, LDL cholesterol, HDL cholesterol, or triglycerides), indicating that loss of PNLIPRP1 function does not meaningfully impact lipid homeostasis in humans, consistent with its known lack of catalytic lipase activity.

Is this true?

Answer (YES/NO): NO